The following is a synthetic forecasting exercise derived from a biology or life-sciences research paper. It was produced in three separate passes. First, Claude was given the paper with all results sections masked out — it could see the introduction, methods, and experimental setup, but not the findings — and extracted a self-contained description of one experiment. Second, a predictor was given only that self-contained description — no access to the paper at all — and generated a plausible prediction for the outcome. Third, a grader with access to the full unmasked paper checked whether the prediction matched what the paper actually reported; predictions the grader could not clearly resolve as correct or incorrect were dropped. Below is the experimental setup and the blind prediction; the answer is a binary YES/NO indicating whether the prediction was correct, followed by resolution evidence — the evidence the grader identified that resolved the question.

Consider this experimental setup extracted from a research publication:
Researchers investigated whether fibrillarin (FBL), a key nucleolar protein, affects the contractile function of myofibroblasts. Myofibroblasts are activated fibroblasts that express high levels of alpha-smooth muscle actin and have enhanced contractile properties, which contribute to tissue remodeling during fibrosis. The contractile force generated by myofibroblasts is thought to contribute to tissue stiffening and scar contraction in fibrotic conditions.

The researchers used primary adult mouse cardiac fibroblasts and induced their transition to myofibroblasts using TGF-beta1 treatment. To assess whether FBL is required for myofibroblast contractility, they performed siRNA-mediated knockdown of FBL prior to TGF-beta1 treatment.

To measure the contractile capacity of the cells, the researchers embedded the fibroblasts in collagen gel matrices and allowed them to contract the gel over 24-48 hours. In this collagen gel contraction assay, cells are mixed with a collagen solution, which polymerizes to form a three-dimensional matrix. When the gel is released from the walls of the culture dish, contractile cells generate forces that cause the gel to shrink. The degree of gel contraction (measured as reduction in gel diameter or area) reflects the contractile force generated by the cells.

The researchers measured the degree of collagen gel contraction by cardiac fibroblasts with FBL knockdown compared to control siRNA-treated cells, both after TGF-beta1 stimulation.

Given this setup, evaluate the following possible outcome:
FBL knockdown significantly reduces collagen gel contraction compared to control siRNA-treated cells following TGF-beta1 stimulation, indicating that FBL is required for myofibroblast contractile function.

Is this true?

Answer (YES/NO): YES